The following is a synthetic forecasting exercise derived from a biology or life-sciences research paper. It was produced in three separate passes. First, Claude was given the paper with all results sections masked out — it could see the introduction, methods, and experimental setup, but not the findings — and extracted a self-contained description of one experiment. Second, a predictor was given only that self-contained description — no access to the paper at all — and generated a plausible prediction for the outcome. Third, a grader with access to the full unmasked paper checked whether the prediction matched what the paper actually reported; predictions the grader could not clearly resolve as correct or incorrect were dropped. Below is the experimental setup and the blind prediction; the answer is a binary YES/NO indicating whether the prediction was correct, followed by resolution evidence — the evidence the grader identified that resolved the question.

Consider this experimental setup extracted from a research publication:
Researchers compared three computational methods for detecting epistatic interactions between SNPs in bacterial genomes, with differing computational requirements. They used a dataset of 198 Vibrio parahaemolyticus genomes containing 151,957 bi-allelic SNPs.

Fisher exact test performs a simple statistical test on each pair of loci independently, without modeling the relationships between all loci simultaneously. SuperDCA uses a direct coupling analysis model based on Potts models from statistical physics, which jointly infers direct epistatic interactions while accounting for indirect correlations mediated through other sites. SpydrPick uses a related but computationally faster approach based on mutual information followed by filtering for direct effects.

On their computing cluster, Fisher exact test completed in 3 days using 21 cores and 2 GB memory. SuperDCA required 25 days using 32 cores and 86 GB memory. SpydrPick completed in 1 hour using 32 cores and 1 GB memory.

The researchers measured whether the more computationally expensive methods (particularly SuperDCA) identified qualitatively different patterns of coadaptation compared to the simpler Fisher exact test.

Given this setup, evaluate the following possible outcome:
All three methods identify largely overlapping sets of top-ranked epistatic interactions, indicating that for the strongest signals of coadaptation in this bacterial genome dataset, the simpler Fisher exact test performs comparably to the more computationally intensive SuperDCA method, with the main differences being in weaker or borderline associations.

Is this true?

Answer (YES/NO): NO